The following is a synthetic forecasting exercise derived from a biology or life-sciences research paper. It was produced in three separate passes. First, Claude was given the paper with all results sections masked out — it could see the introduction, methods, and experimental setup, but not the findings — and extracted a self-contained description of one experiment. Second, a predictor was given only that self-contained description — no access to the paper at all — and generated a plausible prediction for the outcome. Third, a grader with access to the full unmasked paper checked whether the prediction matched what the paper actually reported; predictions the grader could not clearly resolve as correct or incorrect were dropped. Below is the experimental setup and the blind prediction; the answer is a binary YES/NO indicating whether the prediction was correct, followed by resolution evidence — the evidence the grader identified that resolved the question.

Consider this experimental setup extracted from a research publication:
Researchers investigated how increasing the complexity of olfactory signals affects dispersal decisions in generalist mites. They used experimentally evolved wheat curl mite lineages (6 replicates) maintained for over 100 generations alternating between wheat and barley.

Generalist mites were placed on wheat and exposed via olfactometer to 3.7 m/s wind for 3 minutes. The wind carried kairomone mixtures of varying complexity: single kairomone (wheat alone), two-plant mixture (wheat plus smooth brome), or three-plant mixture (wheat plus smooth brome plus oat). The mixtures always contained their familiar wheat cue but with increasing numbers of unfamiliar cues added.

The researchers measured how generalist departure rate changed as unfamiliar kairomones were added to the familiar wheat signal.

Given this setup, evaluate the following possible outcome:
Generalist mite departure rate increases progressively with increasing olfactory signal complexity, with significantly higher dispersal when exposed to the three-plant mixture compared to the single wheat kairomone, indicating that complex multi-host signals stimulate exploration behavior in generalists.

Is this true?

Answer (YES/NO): NO